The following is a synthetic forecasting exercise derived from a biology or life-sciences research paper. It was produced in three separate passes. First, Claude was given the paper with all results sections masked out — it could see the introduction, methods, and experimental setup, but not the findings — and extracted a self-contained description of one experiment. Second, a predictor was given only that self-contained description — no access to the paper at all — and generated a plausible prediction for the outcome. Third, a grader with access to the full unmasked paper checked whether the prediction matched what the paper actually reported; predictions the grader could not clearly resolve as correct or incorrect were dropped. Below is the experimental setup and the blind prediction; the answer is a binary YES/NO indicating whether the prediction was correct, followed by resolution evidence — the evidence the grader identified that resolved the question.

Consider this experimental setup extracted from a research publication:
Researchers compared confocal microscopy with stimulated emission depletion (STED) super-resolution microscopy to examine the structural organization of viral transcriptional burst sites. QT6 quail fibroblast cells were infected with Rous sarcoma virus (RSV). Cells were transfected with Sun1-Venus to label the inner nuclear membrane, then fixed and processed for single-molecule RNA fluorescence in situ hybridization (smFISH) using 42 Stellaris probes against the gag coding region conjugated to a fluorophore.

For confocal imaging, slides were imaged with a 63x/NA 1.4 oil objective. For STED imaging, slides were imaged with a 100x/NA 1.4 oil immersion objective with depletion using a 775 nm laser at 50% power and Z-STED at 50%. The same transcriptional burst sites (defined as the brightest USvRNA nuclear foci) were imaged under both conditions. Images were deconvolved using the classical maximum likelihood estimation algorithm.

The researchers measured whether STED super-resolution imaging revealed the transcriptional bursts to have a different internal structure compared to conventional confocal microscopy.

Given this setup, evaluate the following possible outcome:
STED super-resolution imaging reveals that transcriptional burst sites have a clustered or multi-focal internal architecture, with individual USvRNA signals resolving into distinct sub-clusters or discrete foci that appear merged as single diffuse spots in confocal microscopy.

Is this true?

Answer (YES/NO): YES